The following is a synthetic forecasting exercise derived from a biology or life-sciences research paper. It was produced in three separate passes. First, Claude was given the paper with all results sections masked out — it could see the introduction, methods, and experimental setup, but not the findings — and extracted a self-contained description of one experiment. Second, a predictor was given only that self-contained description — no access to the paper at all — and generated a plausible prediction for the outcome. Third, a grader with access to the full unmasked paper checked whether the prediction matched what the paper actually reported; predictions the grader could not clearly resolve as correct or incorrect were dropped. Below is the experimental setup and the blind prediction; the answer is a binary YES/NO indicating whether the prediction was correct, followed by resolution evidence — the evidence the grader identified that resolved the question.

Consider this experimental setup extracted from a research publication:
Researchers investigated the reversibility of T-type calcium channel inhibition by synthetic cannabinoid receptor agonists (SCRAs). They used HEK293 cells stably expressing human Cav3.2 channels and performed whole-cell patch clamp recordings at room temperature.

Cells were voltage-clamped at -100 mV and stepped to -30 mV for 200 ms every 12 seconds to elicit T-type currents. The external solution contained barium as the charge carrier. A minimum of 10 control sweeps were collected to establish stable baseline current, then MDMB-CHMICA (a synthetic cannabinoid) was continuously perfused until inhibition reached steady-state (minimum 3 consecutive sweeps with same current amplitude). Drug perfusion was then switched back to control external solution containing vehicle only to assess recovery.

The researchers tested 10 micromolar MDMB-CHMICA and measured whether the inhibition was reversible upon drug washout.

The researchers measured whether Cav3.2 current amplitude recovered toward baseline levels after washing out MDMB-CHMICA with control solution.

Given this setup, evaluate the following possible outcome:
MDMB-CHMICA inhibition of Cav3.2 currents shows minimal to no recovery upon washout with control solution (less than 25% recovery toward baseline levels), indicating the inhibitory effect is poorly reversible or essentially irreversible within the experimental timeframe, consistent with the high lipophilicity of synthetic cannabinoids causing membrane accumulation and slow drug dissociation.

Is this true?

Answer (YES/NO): NO